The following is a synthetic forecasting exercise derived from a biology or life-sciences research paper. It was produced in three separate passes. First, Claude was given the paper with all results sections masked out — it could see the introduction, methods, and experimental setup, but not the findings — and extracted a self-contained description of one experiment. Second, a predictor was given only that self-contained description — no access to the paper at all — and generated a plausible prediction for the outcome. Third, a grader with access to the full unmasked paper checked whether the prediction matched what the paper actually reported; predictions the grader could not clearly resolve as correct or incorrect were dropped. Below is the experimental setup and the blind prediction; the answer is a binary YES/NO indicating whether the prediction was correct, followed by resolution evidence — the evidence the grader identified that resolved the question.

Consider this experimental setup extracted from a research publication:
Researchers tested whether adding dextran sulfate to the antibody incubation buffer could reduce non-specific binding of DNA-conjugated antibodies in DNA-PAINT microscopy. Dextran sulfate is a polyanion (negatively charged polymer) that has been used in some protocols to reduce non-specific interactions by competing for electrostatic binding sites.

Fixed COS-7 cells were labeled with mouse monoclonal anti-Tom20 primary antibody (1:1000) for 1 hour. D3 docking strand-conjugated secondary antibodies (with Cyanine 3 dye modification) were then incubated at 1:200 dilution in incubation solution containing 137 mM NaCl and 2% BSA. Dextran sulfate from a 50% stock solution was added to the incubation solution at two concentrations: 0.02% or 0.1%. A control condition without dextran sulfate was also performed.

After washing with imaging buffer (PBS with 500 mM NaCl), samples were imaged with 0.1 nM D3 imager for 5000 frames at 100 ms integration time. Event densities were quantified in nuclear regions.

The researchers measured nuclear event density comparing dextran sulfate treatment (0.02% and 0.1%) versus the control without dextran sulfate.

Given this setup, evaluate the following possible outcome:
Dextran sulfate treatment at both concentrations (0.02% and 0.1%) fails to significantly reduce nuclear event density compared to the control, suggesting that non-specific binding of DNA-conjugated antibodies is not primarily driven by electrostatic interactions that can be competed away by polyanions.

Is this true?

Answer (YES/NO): NO